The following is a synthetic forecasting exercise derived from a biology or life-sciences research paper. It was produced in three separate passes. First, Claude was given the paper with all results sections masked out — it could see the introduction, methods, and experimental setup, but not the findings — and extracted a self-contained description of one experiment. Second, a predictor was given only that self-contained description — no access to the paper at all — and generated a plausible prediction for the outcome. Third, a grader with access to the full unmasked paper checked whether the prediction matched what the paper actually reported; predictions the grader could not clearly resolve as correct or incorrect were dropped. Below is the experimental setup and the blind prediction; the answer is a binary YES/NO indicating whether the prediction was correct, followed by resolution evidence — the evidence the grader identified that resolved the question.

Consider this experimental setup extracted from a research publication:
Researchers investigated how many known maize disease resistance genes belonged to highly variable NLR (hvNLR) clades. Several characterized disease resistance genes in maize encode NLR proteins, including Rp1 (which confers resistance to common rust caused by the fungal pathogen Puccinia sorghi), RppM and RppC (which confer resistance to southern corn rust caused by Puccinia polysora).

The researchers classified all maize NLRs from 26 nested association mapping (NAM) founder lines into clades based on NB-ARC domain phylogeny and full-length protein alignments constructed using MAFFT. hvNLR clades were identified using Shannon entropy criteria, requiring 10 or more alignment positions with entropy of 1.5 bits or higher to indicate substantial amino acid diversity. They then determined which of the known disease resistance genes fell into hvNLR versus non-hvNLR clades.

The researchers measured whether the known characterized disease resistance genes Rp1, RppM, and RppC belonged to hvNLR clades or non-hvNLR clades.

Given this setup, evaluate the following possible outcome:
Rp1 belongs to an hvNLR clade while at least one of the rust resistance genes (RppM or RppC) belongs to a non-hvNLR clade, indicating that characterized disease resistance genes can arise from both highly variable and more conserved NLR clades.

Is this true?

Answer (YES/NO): NO